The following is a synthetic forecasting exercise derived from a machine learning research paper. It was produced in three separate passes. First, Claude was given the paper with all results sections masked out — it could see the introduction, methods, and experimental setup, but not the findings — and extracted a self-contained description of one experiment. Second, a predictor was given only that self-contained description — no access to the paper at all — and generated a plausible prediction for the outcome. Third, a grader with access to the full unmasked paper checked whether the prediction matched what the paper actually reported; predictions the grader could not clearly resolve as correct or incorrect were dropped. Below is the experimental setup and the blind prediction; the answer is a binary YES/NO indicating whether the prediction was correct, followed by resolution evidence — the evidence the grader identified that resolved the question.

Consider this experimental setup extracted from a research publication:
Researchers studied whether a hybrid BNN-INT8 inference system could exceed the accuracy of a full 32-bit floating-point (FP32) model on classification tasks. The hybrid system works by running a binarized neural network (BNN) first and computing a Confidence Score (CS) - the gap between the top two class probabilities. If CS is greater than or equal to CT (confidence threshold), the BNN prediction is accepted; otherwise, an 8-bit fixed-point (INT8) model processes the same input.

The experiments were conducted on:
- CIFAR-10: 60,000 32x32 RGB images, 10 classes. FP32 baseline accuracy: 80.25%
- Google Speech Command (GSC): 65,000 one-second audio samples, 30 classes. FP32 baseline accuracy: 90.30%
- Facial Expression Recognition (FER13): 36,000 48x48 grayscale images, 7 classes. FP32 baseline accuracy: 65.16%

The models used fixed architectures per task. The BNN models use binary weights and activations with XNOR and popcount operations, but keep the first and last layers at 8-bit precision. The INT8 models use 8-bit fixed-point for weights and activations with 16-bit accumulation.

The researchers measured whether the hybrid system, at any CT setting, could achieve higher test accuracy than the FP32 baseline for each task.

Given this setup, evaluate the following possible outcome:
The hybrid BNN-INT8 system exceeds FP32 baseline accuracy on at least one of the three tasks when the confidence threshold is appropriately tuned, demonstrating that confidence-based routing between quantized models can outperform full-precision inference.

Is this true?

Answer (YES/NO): YES